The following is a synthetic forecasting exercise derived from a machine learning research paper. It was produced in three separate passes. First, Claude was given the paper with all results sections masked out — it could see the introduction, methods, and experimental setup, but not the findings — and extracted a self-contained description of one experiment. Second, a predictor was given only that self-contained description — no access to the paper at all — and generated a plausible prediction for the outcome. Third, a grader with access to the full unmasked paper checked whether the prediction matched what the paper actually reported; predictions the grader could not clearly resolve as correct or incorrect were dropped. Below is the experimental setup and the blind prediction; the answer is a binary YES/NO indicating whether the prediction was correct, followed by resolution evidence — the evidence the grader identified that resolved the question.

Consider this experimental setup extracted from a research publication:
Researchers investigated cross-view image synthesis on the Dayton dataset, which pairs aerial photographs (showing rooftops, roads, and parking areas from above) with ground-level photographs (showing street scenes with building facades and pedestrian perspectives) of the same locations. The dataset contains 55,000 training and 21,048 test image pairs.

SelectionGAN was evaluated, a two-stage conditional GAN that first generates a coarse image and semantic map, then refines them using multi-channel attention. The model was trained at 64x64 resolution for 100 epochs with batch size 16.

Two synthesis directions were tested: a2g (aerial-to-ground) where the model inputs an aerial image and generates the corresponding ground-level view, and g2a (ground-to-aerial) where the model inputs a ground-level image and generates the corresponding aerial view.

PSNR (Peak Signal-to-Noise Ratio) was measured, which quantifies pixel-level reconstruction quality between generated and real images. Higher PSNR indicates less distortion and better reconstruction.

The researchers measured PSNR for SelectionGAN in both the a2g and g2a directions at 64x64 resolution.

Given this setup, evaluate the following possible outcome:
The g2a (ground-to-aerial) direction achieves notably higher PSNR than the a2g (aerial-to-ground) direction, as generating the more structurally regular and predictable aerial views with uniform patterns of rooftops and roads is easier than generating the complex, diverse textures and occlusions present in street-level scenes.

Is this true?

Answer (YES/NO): NO